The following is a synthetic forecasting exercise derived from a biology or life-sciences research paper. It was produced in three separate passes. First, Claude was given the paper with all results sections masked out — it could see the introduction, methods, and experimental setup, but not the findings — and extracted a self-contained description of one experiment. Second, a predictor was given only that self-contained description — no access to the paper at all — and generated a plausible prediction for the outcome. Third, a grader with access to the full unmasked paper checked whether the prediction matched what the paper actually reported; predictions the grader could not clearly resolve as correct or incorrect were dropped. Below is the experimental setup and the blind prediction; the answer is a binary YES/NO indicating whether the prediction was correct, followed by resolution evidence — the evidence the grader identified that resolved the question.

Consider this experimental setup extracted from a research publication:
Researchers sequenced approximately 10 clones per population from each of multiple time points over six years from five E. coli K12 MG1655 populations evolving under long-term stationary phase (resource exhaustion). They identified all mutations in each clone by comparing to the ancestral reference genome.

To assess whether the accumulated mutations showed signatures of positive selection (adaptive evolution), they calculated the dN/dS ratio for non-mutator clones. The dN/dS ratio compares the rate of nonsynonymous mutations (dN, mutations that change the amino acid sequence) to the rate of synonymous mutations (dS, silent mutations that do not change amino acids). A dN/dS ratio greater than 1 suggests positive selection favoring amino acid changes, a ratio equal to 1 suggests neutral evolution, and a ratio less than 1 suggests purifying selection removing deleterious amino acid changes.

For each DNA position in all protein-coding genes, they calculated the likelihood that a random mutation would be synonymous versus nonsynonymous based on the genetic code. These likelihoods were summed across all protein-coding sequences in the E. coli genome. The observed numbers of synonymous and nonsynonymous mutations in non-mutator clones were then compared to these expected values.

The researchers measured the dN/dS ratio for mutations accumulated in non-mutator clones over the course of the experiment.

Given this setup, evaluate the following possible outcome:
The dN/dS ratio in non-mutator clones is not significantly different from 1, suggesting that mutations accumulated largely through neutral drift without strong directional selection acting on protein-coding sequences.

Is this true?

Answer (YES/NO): NO